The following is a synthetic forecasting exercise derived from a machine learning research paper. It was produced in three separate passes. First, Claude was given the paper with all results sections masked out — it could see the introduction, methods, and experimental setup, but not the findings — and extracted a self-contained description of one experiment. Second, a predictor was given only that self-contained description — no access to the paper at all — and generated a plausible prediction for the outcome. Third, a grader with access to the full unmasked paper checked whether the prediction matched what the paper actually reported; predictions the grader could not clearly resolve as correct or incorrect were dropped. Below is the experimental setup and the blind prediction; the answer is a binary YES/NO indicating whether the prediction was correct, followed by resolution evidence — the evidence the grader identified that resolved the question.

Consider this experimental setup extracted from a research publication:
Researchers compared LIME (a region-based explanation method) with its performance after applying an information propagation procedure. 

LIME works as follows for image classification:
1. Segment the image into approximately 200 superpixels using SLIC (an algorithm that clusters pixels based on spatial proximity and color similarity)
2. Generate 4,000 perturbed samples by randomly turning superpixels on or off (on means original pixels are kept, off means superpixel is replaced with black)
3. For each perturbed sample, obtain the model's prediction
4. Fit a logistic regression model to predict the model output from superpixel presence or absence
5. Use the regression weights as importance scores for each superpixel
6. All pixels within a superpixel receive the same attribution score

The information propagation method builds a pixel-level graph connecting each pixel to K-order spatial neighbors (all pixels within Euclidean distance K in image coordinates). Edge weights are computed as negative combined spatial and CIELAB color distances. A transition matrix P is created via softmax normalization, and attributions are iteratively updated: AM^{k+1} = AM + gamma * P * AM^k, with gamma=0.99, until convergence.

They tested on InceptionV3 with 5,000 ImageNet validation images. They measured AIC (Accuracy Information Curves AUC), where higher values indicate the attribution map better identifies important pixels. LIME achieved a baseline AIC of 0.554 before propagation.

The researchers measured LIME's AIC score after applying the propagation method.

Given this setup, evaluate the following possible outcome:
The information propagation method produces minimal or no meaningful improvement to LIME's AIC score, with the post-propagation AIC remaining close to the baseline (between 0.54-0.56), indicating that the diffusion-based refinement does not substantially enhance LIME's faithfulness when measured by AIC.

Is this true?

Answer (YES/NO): NO